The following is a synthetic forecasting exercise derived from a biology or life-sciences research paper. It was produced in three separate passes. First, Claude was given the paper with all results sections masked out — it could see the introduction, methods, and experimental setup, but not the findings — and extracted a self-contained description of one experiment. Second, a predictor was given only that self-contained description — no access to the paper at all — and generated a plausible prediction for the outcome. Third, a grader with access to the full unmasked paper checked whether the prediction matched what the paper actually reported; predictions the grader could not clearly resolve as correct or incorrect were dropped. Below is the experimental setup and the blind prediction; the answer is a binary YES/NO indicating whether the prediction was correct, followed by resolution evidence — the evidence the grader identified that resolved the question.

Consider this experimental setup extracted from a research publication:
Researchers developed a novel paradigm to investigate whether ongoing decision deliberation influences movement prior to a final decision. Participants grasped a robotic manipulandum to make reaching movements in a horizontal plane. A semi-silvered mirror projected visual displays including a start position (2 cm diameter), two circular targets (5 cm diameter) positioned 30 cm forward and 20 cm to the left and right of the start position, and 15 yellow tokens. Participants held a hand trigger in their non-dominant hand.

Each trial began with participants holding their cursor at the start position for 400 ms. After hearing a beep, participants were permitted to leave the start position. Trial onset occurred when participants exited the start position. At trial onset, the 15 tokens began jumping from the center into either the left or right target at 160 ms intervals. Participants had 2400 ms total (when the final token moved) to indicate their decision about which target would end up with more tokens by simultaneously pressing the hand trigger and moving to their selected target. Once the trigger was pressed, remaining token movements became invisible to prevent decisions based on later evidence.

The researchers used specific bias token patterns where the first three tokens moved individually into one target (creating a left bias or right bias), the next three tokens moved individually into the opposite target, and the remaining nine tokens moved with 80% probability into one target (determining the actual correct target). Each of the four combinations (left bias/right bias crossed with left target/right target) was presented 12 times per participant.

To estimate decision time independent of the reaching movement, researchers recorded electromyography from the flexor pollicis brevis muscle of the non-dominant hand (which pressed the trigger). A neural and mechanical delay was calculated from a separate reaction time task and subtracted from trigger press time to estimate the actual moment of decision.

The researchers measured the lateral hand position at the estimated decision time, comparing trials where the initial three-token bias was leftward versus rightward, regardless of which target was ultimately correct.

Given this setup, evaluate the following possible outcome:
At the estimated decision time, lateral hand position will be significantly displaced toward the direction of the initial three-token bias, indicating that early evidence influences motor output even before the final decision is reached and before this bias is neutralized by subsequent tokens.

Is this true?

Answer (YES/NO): YES